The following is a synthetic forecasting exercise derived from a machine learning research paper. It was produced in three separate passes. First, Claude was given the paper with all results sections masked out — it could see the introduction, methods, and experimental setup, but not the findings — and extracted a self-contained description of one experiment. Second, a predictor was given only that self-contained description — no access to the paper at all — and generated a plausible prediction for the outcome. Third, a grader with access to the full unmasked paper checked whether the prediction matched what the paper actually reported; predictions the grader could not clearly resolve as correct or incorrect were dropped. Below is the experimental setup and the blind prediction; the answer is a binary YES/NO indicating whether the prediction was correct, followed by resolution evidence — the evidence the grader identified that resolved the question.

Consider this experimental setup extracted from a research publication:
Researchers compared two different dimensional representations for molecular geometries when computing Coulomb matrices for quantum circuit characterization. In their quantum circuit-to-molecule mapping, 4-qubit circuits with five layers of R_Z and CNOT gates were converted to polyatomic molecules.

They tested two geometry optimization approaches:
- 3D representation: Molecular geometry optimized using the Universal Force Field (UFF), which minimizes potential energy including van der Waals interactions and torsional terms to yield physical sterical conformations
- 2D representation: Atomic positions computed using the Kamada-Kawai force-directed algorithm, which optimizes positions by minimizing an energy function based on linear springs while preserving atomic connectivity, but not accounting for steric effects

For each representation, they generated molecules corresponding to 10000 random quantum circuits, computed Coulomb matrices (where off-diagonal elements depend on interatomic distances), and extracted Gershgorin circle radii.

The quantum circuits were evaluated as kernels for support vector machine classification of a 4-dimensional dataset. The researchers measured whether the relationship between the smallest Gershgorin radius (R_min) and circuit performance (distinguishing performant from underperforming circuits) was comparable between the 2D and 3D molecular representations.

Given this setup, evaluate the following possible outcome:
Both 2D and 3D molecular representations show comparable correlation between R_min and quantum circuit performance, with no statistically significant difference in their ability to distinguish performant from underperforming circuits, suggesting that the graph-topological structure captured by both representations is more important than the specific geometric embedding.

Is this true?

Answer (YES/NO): YES